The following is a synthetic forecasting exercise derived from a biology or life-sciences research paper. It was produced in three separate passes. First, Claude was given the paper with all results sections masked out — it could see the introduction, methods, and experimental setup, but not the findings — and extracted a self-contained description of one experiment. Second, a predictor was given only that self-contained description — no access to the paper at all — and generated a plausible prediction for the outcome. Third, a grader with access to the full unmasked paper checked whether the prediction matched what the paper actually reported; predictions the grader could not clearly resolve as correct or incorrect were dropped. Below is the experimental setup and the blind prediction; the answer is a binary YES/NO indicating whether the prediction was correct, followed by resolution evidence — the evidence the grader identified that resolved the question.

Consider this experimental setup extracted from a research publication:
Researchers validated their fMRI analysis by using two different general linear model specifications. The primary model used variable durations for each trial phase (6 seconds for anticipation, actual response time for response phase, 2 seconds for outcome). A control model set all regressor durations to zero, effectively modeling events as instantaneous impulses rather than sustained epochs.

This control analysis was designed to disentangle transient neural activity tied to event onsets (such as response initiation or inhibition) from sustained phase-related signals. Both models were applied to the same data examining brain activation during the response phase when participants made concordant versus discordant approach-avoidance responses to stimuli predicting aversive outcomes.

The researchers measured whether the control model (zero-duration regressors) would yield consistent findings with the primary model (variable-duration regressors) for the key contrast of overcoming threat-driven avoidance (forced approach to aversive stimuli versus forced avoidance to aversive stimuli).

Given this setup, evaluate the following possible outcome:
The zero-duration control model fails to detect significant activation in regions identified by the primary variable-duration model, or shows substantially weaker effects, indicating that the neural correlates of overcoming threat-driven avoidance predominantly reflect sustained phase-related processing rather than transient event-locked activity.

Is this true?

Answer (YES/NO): NO